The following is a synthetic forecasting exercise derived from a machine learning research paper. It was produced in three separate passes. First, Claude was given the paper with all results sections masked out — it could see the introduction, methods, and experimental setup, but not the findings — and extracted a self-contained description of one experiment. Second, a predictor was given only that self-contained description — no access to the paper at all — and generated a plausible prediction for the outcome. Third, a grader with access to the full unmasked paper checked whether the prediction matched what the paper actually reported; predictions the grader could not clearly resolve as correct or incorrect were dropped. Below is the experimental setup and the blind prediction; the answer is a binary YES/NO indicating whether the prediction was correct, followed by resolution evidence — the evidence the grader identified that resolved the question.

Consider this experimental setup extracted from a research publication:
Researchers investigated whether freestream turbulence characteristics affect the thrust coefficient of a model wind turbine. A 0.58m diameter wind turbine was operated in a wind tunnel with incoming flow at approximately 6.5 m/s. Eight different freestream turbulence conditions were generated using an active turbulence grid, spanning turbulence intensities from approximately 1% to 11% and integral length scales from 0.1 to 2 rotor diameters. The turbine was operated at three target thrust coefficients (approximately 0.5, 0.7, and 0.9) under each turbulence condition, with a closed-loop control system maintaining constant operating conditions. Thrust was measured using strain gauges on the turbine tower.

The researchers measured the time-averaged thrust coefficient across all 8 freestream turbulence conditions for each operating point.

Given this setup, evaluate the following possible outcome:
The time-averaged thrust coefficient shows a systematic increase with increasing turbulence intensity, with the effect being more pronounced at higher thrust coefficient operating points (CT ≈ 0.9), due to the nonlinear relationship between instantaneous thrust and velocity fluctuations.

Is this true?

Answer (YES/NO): NO